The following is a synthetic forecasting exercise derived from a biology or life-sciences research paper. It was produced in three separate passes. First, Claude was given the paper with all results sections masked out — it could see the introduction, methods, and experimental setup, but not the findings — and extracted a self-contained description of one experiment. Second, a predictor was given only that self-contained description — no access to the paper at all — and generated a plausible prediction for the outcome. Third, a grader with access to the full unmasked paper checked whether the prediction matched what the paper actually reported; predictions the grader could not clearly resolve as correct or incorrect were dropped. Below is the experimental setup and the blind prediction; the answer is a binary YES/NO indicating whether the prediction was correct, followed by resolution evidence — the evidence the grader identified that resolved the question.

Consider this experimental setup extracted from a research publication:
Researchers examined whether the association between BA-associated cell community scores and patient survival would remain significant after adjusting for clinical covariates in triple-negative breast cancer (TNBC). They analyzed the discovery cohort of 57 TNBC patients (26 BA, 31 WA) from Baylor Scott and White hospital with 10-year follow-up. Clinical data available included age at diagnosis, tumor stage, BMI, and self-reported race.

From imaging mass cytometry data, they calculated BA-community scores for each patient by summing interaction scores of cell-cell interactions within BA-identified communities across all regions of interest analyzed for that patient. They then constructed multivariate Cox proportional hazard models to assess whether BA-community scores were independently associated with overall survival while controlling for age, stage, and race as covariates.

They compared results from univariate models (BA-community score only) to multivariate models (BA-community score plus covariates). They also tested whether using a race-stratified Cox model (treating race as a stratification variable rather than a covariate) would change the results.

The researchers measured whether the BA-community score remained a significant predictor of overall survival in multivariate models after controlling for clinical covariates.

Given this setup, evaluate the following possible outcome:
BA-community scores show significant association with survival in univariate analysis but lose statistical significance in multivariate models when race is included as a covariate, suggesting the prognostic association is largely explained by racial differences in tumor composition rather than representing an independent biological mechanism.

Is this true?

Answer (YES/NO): NO